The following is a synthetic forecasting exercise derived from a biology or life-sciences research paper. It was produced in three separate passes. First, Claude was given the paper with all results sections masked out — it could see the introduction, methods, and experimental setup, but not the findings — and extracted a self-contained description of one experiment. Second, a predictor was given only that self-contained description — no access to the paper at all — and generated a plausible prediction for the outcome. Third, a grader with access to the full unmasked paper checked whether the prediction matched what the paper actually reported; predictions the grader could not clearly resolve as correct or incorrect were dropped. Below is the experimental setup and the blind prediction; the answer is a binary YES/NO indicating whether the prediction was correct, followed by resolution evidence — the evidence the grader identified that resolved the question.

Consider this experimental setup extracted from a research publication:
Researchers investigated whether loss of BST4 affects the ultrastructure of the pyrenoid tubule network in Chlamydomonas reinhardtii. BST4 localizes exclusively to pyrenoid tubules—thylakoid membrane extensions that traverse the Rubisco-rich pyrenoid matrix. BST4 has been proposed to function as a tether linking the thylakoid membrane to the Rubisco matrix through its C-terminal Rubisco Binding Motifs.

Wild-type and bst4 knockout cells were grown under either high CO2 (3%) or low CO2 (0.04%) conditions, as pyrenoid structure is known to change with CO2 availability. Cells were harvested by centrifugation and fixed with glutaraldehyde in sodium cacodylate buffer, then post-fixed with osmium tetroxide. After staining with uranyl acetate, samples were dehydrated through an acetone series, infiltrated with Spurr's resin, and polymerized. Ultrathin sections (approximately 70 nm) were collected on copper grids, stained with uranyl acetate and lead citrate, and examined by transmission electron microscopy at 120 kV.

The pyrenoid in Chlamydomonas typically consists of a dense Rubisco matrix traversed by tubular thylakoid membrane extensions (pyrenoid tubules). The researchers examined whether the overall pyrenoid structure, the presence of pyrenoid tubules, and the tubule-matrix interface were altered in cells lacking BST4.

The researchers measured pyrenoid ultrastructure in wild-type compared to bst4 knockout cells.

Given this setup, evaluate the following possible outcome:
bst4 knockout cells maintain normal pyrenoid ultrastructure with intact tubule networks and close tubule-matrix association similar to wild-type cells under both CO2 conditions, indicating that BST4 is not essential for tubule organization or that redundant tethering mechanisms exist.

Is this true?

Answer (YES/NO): YES